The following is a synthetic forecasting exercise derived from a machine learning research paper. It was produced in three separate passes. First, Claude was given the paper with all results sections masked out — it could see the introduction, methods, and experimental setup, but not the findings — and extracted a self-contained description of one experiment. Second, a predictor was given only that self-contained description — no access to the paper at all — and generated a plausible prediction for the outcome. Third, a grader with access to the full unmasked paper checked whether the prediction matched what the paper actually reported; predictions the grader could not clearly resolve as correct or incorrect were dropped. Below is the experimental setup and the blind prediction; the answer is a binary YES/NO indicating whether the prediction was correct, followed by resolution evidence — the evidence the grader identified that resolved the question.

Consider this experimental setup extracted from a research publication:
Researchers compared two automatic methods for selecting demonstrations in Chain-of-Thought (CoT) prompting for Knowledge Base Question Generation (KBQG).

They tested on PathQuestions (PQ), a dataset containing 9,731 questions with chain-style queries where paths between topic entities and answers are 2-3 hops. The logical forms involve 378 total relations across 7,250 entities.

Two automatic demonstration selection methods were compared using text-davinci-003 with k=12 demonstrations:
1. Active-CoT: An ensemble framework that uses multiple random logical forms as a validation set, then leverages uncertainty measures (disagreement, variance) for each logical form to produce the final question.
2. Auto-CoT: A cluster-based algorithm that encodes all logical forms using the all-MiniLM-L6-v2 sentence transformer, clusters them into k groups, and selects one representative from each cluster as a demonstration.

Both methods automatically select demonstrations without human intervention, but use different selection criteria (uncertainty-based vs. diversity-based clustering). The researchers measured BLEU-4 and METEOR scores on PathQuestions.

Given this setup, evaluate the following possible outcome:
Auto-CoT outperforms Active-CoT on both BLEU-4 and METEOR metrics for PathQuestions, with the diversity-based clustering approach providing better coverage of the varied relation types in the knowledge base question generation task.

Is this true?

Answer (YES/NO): NO